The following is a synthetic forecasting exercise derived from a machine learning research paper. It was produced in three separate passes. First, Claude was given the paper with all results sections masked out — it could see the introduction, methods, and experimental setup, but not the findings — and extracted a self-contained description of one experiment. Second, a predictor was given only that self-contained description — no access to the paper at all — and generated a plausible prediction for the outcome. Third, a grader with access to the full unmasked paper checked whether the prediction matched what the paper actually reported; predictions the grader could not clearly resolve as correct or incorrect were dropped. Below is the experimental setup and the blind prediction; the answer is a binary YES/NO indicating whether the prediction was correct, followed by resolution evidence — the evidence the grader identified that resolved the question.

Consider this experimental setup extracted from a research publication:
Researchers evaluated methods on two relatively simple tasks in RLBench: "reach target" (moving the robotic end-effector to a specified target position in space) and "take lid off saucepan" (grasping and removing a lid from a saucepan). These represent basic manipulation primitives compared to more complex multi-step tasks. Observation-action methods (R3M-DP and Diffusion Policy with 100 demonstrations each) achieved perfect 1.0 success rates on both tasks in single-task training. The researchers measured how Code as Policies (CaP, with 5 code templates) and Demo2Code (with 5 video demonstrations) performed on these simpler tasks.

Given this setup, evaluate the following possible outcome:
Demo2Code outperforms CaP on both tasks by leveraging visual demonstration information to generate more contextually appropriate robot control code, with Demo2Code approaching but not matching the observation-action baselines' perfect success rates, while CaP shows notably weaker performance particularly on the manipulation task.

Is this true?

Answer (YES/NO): NO